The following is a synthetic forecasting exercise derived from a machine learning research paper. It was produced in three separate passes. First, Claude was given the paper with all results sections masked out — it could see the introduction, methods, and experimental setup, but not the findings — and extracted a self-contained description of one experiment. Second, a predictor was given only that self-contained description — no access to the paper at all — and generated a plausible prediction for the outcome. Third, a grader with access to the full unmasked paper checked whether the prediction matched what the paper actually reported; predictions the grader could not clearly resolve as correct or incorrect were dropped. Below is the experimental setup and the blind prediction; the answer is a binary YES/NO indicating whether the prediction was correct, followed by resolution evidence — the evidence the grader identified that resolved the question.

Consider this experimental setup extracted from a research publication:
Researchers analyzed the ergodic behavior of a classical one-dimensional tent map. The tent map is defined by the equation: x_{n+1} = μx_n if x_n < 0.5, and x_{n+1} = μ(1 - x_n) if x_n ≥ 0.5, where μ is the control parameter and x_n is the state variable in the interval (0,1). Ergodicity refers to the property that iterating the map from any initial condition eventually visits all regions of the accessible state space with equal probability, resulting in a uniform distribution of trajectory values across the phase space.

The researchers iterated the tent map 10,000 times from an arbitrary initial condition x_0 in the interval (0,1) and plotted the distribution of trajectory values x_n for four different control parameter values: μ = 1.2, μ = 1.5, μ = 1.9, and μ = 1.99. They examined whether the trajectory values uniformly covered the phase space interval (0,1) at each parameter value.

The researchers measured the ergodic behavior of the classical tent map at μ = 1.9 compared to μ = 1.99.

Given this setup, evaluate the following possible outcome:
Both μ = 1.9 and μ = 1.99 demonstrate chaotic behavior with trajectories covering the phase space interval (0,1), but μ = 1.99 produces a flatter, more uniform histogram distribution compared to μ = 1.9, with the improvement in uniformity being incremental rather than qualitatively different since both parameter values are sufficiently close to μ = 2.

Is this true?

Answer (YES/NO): NO